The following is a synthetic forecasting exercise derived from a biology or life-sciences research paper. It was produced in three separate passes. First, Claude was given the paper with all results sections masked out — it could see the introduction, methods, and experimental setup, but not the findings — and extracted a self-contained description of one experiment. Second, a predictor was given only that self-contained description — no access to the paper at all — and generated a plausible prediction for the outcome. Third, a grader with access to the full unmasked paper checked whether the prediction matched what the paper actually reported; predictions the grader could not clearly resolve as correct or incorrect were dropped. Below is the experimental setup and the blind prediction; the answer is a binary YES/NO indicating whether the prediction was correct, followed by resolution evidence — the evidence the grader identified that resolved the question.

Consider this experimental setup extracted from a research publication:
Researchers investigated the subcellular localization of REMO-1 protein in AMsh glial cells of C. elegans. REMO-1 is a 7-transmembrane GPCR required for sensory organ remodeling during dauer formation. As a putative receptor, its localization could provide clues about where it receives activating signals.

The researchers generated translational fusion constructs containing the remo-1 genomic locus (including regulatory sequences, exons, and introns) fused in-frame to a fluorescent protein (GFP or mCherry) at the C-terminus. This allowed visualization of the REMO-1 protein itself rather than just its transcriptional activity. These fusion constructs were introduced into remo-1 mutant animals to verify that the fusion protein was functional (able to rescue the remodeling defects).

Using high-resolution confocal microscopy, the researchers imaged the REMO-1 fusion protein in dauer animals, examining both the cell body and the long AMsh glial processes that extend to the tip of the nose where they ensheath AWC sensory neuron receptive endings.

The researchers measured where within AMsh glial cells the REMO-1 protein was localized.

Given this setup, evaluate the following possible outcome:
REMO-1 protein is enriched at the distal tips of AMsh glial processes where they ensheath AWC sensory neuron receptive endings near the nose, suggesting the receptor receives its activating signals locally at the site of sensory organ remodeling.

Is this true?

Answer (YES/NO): YES